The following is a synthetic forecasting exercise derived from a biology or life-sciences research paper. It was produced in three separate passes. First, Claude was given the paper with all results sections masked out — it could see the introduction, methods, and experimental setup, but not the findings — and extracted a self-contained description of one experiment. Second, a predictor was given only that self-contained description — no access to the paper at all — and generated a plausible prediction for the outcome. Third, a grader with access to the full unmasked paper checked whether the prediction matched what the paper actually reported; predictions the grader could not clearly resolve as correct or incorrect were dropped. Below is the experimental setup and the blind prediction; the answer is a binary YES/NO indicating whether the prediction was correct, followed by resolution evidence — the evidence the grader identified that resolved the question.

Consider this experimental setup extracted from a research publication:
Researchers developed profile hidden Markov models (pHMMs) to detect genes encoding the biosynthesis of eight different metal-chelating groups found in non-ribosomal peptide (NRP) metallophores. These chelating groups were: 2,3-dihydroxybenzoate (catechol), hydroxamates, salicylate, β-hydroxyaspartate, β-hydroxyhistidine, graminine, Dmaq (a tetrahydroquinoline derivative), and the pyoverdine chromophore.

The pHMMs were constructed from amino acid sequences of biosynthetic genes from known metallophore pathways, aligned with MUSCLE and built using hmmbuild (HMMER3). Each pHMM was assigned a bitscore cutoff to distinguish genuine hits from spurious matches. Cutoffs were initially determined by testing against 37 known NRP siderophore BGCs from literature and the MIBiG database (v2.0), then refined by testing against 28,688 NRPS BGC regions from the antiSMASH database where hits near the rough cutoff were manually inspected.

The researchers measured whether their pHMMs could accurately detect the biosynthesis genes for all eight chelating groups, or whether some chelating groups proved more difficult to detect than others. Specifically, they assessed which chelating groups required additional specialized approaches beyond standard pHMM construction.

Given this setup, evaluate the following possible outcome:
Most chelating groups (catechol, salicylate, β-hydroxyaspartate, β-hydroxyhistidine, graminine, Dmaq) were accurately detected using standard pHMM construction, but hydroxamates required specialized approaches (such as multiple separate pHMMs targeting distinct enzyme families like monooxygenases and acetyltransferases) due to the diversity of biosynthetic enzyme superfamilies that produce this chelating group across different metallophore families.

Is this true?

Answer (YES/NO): NO